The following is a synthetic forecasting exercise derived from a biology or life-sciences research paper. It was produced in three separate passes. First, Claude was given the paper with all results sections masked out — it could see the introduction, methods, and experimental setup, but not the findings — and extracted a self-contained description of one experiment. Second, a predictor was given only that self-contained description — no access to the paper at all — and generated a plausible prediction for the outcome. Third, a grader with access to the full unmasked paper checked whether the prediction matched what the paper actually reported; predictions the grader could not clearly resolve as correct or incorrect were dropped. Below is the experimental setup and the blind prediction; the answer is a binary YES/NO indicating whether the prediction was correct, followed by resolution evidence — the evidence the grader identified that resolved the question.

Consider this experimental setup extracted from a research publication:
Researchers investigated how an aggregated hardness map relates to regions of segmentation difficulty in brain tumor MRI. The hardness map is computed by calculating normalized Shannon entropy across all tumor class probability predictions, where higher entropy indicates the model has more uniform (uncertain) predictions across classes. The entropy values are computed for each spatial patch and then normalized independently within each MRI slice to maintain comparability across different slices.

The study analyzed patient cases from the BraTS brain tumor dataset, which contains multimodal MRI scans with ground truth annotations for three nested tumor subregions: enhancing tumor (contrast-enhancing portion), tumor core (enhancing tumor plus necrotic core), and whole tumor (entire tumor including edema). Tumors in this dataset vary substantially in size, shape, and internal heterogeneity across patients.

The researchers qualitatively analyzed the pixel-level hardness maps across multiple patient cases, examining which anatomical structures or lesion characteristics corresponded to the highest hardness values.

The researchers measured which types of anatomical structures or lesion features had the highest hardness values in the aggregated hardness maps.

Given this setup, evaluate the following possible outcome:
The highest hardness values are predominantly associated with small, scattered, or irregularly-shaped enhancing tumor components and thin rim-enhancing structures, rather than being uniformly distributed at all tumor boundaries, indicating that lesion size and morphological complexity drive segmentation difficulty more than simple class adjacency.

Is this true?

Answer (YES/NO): NO